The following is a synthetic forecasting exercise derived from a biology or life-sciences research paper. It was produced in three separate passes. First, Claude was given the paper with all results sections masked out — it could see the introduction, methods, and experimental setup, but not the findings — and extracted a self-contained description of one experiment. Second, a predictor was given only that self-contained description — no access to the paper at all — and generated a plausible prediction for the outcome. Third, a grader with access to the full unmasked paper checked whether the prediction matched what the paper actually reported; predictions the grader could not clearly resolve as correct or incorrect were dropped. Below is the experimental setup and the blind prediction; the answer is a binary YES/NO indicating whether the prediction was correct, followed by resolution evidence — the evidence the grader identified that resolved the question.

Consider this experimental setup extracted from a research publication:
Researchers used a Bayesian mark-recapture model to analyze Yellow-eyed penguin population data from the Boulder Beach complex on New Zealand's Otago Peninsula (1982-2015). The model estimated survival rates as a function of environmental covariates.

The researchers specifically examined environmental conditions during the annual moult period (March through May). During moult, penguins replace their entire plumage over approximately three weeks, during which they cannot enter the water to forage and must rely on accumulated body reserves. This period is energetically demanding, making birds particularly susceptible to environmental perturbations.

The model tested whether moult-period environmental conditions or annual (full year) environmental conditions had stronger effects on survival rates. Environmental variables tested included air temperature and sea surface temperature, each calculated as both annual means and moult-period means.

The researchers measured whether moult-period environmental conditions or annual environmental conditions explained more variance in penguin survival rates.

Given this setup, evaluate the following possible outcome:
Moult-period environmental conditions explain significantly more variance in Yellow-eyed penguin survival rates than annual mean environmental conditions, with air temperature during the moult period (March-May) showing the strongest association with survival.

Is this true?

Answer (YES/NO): NO